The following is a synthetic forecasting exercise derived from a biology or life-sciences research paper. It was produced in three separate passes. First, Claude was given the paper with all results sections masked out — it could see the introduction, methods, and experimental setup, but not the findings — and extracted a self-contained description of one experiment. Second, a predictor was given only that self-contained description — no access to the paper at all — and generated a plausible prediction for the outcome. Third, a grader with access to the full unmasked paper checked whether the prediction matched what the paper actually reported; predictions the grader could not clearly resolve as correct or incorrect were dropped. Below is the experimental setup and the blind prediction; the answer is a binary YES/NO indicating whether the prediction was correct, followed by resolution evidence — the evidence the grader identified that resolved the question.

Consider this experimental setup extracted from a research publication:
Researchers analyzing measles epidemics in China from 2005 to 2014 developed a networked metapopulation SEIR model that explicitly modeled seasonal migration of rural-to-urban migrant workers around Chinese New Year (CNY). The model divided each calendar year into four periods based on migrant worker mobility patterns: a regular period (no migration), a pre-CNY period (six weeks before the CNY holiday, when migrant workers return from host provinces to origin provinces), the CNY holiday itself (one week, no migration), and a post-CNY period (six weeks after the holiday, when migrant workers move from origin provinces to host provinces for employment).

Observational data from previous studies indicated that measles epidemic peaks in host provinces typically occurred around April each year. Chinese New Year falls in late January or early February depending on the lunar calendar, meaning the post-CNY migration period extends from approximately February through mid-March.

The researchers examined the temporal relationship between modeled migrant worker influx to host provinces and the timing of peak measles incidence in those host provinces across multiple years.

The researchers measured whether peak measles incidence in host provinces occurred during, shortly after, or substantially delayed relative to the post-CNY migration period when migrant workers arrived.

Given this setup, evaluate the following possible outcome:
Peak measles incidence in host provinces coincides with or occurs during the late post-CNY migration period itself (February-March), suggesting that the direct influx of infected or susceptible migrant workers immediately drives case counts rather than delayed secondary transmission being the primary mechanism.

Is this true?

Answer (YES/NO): NO